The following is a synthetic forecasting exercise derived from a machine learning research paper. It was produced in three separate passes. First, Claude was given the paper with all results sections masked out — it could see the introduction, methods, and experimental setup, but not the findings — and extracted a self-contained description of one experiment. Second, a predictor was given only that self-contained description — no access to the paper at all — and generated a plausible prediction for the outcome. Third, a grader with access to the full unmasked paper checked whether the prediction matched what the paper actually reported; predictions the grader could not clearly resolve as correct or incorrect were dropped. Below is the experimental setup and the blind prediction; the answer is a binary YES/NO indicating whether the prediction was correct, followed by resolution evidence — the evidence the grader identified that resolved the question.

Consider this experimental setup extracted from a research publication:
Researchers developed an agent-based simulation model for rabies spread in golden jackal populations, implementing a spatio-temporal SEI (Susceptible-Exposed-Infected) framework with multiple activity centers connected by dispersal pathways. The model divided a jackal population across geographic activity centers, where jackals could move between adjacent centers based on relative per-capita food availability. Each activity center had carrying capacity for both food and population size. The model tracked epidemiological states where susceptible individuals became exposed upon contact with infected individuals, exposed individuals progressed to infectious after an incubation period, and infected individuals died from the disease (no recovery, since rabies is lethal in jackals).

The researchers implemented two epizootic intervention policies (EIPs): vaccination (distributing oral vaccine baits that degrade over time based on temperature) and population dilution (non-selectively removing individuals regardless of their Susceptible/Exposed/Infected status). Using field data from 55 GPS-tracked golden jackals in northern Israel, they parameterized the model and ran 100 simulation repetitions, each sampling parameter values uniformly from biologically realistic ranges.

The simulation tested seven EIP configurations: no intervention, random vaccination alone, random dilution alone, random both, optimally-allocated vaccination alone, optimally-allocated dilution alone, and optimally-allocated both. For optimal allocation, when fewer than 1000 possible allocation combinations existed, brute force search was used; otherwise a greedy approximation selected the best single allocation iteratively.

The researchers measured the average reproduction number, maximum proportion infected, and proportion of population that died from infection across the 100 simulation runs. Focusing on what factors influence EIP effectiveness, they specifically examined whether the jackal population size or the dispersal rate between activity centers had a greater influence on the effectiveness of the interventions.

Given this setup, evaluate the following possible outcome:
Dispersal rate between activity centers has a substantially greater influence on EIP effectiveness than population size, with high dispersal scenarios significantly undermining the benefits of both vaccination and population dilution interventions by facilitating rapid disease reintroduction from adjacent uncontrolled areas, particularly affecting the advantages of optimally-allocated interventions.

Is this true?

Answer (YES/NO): NO